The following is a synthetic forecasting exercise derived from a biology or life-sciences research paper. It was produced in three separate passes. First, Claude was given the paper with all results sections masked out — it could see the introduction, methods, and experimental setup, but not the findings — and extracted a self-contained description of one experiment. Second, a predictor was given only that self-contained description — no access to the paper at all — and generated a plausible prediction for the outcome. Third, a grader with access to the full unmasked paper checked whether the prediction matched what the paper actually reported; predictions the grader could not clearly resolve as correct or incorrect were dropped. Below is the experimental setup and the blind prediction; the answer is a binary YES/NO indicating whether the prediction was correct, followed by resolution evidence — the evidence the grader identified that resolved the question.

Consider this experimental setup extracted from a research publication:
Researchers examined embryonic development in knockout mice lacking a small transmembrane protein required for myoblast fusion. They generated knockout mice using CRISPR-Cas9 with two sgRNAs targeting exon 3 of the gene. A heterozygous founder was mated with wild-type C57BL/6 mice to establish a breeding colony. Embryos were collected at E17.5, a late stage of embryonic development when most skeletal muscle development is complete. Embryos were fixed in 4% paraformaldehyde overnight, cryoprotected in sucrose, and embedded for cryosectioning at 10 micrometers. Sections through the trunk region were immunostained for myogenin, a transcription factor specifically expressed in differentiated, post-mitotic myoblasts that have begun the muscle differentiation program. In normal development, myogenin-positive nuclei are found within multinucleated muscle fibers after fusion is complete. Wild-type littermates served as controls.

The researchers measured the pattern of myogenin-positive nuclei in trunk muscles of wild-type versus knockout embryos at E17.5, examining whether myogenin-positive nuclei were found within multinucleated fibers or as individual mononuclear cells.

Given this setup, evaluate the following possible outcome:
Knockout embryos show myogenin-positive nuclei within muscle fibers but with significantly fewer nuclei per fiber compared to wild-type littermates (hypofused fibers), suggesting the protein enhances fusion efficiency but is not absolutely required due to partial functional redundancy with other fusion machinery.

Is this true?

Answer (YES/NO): NO